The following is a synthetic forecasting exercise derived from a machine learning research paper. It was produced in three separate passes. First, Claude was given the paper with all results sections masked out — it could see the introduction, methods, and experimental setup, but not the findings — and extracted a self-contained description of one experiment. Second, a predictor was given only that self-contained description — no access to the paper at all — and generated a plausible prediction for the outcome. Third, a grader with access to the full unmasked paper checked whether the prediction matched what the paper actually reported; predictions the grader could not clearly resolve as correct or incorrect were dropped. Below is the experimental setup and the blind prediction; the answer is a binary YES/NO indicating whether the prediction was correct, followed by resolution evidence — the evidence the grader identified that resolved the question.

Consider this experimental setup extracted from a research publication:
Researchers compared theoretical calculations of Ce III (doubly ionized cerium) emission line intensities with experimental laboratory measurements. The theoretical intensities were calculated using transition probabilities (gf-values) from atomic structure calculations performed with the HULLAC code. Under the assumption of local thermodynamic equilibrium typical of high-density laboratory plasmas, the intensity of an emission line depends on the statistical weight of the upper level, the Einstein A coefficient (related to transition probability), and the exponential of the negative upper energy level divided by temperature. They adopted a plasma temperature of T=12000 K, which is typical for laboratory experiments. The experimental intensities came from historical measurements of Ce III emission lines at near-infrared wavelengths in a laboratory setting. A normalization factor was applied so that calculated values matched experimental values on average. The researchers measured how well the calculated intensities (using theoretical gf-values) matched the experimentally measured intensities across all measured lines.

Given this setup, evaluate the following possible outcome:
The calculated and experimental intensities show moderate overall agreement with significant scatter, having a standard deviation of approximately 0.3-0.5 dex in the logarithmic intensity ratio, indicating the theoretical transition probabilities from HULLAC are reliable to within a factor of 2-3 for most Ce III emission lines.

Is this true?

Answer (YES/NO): NO